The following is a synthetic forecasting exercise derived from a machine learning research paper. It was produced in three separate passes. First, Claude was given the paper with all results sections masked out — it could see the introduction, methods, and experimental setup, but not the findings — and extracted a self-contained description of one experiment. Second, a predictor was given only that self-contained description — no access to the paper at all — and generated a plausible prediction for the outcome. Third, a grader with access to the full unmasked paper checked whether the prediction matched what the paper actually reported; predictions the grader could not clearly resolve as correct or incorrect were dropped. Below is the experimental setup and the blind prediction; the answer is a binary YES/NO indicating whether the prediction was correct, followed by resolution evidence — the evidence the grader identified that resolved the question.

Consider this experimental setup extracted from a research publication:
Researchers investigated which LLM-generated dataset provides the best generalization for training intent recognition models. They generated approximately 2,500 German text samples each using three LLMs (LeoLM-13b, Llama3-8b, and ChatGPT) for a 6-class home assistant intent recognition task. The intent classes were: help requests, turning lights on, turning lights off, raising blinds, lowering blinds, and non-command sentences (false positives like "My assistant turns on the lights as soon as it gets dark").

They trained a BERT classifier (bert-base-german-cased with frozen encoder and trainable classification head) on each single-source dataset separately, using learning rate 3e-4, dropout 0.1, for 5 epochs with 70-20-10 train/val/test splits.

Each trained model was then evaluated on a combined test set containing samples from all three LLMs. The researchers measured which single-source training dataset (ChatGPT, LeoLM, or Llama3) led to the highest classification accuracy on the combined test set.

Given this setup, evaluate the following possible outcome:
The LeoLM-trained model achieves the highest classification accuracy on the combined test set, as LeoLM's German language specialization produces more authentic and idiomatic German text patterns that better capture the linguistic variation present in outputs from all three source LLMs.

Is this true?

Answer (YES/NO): YES